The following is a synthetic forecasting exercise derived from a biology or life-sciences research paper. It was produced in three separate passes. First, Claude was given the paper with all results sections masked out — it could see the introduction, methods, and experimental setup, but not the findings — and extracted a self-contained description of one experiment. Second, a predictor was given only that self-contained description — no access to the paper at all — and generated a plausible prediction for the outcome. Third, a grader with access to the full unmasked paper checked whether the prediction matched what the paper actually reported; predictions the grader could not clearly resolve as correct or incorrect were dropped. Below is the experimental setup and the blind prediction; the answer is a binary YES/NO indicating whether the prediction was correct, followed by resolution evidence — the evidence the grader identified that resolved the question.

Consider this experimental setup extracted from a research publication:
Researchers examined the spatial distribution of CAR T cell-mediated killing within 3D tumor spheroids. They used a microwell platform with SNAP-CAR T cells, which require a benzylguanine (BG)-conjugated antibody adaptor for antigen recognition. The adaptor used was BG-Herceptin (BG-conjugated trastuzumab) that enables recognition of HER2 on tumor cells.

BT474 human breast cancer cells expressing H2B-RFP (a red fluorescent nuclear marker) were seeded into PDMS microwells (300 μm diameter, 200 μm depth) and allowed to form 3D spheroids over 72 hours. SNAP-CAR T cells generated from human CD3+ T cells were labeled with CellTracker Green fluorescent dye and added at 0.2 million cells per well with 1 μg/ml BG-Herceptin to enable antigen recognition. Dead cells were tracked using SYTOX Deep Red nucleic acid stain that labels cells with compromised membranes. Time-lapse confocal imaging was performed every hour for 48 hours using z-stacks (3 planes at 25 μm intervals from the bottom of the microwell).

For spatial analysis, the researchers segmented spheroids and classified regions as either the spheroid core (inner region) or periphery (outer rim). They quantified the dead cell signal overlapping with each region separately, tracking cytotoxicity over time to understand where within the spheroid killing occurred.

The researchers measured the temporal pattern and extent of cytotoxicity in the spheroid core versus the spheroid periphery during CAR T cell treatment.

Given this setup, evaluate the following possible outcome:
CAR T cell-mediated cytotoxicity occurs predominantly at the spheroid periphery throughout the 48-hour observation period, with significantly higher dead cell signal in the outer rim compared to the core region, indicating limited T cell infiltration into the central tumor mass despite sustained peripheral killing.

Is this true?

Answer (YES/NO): NO